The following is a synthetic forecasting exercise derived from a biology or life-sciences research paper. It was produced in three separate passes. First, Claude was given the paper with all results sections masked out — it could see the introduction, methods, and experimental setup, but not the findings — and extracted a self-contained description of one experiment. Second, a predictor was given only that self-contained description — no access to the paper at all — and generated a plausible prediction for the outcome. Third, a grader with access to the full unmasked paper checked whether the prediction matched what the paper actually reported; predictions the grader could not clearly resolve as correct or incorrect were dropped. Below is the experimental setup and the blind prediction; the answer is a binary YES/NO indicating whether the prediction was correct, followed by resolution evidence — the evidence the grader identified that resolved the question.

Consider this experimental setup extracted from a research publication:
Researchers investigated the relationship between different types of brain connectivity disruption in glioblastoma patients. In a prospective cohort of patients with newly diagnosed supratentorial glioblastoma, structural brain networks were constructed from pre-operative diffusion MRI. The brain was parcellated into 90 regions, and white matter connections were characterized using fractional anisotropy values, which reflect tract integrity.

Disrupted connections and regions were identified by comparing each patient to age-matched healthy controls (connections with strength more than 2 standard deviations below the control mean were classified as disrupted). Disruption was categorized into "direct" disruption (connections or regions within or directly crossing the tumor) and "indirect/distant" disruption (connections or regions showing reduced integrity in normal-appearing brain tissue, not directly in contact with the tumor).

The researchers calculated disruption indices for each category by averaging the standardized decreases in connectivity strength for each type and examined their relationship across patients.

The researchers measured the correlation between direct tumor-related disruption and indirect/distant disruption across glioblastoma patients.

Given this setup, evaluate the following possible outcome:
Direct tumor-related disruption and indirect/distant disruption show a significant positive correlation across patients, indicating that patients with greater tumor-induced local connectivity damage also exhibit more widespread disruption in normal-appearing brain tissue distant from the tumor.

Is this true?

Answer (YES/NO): YES